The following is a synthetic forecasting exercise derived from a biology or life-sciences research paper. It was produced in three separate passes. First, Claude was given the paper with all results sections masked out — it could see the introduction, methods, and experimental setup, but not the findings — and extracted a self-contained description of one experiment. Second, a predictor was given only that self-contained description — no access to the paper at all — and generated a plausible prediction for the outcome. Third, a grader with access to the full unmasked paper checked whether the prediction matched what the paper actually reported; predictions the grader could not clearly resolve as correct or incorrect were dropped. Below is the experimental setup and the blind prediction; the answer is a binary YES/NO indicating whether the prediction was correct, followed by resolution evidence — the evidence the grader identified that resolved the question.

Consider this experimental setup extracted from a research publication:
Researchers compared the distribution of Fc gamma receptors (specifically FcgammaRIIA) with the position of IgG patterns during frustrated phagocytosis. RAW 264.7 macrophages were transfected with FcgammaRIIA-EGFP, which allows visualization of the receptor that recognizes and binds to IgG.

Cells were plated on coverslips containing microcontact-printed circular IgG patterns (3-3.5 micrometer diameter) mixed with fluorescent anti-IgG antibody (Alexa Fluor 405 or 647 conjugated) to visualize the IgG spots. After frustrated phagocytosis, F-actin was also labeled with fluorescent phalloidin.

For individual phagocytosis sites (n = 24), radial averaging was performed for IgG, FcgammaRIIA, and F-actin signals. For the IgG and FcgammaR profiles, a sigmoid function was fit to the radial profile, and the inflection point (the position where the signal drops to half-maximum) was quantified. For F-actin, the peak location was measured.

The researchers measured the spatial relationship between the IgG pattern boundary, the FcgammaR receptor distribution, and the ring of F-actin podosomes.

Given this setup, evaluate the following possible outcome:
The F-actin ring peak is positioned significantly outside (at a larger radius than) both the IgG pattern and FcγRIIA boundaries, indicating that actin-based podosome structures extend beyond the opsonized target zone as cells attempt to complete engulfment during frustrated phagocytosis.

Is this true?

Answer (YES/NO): YES